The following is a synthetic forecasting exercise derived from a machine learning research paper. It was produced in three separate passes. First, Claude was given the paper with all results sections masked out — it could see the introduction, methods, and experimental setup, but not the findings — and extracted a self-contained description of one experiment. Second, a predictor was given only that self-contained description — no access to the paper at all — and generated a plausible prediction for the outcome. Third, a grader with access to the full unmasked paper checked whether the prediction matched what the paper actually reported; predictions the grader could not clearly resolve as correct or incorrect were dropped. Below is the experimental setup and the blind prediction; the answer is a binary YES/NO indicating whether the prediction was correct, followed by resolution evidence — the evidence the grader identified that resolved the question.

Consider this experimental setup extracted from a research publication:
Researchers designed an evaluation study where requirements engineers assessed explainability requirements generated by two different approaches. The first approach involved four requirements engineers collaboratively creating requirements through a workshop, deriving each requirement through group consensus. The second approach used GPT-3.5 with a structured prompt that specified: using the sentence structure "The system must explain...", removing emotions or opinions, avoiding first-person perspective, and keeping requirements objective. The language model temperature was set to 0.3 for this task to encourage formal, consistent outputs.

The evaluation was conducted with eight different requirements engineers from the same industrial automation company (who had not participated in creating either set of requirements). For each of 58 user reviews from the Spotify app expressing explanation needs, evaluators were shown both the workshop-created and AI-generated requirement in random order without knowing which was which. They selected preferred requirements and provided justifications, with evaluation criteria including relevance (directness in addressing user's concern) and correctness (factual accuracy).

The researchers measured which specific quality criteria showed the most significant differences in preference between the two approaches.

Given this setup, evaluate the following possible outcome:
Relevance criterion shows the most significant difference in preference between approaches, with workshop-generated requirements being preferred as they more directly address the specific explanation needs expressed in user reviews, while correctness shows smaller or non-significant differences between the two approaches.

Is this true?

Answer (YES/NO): NO